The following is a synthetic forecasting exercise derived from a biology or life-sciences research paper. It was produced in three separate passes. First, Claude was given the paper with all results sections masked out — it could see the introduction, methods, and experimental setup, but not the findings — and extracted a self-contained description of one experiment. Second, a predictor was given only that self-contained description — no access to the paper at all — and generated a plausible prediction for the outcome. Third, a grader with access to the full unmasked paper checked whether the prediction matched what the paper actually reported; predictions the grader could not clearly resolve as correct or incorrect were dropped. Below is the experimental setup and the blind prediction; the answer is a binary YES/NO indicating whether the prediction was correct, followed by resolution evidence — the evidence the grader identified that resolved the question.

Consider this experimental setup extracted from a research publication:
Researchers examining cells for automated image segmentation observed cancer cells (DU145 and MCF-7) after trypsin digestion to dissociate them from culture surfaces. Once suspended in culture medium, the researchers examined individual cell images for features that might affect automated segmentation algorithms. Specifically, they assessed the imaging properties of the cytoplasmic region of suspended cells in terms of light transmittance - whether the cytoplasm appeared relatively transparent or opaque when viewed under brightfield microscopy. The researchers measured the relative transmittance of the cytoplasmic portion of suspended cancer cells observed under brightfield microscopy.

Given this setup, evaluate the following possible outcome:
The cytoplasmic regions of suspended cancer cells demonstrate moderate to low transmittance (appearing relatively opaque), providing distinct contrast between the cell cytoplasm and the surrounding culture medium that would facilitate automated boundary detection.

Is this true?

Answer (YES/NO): NO